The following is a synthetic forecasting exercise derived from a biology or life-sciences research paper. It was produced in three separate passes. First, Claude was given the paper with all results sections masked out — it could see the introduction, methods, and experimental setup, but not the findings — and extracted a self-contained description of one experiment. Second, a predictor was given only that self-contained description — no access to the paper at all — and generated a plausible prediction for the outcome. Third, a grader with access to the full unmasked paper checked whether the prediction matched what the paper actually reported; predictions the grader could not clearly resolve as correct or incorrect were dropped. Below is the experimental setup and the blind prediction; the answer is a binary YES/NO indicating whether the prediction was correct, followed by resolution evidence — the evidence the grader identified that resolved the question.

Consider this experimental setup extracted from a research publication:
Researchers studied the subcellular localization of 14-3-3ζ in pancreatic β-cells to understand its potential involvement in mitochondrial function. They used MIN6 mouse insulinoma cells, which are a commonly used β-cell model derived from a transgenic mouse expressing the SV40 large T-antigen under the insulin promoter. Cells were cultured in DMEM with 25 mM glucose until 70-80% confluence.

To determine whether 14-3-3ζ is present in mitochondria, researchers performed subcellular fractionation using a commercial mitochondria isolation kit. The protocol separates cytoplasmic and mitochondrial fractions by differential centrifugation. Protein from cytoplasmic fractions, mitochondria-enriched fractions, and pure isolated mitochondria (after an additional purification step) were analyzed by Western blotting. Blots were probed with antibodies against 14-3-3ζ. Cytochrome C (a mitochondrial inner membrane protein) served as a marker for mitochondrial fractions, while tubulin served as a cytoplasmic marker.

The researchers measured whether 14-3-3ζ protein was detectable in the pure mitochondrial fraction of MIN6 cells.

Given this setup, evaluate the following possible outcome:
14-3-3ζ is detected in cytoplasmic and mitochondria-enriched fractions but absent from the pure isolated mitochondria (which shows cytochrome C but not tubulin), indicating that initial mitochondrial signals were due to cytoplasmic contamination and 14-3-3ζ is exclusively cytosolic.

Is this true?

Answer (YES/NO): NO